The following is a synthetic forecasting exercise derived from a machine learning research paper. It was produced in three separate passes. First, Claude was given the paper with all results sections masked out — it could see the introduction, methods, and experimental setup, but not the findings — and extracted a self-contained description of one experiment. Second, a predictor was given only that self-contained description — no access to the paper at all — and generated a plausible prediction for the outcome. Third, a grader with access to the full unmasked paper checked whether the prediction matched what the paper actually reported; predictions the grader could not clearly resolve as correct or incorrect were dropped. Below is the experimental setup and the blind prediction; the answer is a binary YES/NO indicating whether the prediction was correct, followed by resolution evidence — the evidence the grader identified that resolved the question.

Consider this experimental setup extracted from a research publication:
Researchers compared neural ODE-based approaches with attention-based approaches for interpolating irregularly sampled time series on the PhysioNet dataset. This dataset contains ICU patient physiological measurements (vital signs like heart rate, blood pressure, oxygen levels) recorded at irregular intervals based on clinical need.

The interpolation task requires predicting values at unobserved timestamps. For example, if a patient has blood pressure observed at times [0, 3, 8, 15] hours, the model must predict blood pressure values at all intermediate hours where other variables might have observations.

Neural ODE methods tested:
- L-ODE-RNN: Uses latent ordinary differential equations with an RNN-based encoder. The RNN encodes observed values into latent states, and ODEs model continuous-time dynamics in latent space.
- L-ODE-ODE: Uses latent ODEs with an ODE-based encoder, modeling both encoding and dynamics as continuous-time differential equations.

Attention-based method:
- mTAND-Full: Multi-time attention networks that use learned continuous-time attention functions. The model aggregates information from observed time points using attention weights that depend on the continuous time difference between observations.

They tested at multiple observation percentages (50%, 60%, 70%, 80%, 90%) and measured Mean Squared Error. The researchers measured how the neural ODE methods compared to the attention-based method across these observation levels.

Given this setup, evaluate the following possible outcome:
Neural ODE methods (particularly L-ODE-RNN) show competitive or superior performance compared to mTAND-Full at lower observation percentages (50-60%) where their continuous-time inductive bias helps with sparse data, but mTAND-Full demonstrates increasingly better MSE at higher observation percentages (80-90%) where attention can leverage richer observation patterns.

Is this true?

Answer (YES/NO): NO